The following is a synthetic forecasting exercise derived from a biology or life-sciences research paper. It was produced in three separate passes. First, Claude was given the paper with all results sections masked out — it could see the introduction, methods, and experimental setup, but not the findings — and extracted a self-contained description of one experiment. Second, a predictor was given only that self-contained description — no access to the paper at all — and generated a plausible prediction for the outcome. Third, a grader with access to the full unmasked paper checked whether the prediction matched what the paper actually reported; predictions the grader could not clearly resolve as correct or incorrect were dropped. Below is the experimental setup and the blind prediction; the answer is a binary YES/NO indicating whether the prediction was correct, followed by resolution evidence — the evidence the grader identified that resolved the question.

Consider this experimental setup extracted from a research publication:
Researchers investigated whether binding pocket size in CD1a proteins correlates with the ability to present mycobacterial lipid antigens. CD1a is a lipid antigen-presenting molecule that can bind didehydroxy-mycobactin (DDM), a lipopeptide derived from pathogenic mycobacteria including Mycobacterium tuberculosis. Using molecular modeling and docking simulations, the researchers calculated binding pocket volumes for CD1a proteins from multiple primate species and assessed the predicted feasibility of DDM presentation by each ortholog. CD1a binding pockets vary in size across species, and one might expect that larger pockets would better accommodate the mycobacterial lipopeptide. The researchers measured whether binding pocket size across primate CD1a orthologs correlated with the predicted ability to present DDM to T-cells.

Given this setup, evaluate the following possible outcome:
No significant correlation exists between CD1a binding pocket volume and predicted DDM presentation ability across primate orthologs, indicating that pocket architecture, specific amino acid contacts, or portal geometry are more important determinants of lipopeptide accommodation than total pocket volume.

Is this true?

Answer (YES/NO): YES